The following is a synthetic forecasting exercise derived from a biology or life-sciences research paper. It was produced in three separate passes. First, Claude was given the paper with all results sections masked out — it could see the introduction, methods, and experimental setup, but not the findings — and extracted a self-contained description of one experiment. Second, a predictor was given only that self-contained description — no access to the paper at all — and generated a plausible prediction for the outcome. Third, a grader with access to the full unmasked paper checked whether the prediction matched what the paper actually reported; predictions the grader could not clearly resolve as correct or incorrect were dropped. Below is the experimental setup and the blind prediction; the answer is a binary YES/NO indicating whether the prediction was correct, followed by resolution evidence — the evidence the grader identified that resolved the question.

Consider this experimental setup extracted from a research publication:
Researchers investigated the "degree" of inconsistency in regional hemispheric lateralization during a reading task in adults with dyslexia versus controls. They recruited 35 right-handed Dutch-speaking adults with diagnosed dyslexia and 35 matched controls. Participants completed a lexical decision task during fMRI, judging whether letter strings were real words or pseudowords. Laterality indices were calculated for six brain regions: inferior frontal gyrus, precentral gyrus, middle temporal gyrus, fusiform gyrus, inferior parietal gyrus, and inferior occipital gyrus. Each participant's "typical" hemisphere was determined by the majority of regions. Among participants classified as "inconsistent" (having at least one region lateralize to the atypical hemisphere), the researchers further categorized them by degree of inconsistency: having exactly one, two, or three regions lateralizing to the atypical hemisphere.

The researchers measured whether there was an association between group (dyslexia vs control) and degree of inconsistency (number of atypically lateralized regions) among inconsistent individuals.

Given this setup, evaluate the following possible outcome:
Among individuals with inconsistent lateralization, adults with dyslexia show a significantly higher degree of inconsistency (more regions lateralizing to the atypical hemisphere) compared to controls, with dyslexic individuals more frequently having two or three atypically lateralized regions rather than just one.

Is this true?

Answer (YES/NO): YES